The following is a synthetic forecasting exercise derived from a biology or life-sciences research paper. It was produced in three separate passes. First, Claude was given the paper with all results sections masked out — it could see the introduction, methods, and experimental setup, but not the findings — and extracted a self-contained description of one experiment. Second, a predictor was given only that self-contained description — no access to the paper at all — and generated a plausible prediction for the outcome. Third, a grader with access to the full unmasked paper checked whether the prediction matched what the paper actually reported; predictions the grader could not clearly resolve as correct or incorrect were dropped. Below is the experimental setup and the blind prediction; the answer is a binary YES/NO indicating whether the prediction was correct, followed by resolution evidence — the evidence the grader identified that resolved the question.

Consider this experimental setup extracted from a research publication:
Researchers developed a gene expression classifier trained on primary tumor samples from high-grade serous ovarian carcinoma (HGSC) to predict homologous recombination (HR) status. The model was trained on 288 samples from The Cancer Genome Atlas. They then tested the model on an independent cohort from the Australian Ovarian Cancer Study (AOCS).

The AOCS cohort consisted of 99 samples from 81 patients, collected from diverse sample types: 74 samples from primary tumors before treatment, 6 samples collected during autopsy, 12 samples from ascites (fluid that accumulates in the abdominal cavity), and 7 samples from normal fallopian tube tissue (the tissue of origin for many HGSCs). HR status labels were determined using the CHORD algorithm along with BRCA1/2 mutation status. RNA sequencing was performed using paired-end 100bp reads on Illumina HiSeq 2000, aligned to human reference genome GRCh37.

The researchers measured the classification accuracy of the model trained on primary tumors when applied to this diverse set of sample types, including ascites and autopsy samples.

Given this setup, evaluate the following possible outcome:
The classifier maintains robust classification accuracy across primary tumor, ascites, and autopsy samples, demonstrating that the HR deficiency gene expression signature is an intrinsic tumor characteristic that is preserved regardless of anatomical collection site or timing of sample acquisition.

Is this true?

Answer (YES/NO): YES